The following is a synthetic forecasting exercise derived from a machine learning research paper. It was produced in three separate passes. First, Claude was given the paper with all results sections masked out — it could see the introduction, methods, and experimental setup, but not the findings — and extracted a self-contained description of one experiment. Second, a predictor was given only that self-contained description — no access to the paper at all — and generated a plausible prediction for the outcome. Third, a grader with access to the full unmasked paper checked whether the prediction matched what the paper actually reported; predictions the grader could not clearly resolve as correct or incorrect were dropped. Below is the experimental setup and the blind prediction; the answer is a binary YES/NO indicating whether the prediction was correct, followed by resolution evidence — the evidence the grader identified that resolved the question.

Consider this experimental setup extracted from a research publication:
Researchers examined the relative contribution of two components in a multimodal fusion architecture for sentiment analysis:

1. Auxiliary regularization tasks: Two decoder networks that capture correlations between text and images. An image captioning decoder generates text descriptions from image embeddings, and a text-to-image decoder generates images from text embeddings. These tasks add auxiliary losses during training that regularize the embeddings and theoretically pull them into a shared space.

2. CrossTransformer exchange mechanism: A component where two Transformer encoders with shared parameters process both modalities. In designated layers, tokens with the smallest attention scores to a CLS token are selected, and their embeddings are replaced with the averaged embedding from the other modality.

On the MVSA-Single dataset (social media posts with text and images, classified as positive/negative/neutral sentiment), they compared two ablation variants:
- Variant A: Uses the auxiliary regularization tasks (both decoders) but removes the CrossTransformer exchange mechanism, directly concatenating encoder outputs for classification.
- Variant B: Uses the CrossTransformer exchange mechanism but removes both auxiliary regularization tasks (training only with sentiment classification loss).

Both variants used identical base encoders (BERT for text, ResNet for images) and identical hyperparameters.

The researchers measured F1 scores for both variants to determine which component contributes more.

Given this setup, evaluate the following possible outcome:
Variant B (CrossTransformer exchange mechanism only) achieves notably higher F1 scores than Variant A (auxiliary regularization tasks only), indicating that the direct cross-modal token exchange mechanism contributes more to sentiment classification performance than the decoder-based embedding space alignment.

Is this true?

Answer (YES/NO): NO